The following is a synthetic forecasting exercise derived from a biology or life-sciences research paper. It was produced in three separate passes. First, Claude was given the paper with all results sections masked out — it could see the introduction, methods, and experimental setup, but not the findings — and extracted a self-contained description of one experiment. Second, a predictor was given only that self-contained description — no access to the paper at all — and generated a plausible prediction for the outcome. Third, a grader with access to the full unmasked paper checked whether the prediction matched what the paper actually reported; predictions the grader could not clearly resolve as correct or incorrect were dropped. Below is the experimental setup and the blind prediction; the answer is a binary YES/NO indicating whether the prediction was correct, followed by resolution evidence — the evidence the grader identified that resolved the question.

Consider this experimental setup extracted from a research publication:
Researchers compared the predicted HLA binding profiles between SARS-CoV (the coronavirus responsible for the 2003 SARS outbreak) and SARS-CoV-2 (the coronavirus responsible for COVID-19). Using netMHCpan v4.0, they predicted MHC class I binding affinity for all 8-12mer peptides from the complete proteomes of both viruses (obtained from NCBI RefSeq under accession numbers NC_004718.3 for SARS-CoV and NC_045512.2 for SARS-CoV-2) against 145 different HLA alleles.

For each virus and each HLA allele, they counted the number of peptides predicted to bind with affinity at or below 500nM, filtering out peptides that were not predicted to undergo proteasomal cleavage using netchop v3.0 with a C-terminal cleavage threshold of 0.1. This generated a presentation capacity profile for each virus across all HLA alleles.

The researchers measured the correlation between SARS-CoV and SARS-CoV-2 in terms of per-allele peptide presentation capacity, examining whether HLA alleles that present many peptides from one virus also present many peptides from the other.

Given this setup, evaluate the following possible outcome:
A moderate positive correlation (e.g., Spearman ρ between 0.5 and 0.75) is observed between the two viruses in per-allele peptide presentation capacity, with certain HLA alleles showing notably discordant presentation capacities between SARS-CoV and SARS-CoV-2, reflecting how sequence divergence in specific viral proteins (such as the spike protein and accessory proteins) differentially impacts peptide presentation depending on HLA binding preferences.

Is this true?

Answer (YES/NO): NO